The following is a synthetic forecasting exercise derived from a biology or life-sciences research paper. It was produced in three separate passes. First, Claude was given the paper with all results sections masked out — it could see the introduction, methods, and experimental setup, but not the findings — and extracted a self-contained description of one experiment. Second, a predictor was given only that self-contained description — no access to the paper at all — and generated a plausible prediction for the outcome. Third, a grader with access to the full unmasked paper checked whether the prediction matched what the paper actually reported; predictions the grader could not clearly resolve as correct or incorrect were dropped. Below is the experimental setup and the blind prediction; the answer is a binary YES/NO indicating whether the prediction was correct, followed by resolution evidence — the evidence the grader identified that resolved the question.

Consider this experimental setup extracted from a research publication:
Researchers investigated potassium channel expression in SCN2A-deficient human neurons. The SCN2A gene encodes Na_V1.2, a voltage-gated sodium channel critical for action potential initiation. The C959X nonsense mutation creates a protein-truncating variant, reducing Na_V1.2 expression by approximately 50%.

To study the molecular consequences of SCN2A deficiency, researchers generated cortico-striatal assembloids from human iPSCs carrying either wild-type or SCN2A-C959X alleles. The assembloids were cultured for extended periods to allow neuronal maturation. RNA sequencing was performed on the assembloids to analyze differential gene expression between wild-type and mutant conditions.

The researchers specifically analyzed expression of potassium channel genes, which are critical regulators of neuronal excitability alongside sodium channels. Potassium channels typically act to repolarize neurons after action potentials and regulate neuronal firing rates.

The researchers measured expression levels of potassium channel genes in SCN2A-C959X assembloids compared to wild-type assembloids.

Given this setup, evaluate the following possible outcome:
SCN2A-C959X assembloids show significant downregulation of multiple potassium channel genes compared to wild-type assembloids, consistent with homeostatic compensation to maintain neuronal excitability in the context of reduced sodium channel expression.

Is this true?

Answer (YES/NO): YES